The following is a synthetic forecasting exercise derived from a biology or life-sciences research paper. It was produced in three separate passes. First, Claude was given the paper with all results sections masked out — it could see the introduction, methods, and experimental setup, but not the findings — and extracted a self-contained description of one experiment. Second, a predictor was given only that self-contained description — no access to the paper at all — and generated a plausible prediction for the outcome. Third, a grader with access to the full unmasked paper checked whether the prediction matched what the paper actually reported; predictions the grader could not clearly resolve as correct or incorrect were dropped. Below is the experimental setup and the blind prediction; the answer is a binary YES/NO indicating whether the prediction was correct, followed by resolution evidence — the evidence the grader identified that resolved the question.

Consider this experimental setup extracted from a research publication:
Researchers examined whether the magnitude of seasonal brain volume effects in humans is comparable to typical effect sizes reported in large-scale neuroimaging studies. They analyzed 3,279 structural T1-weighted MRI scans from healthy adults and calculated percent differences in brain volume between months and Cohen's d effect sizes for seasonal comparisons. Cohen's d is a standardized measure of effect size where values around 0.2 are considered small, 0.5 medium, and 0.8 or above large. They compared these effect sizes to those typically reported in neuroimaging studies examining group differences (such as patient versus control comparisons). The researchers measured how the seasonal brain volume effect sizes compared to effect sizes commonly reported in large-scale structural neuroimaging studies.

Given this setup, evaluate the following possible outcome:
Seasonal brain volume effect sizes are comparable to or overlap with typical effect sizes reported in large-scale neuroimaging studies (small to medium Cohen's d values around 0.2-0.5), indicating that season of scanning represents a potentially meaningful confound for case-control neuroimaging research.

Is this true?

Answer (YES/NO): YES